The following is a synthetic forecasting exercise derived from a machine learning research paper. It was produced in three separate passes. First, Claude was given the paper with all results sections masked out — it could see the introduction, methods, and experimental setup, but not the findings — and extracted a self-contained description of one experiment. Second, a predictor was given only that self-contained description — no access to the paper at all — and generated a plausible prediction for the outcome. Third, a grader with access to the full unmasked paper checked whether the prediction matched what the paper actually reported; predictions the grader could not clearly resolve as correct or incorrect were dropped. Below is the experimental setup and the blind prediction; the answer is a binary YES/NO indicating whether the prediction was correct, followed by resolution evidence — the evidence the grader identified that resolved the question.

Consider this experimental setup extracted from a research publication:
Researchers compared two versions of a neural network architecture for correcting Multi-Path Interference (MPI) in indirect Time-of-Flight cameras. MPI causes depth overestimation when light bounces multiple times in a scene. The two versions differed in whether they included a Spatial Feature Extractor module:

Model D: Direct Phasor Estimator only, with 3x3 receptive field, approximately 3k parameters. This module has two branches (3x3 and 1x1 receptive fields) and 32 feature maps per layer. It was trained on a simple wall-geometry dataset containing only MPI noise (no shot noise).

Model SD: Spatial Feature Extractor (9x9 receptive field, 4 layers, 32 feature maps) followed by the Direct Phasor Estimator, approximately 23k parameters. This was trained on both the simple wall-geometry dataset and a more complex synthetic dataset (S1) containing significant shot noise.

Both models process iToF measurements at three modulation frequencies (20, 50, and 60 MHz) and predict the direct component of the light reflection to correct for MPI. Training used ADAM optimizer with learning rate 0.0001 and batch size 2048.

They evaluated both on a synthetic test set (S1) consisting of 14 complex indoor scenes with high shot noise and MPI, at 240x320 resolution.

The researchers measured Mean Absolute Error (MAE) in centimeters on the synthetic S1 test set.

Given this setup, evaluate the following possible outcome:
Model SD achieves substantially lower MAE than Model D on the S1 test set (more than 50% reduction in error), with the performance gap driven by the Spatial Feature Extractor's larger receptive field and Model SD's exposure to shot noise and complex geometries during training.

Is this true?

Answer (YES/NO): NO